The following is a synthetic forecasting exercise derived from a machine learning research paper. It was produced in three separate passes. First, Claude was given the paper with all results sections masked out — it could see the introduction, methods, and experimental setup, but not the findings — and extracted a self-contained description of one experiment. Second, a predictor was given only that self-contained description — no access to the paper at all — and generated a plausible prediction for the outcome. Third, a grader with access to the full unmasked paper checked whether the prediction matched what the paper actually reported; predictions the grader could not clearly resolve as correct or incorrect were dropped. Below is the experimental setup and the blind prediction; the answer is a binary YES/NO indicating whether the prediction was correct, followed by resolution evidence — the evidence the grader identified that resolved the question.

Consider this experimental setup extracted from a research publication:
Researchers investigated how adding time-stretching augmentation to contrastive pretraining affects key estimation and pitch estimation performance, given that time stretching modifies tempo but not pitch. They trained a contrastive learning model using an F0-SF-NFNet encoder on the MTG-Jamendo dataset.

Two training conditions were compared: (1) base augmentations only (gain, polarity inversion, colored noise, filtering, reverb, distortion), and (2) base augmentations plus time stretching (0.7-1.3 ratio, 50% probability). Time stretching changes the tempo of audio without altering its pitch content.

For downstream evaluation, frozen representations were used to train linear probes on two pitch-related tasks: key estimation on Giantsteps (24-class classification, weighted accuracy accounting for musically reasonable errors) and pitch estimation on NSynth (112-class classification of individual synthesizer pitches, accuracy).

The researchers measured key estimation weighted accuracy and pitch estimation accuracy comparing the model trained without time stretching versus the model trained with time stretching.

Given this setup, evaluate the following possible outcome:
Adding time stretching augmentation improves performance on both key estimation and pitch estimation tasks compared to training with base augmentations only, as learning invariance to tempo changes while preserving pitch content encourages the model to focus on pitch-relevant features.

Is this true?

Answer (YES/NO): YES